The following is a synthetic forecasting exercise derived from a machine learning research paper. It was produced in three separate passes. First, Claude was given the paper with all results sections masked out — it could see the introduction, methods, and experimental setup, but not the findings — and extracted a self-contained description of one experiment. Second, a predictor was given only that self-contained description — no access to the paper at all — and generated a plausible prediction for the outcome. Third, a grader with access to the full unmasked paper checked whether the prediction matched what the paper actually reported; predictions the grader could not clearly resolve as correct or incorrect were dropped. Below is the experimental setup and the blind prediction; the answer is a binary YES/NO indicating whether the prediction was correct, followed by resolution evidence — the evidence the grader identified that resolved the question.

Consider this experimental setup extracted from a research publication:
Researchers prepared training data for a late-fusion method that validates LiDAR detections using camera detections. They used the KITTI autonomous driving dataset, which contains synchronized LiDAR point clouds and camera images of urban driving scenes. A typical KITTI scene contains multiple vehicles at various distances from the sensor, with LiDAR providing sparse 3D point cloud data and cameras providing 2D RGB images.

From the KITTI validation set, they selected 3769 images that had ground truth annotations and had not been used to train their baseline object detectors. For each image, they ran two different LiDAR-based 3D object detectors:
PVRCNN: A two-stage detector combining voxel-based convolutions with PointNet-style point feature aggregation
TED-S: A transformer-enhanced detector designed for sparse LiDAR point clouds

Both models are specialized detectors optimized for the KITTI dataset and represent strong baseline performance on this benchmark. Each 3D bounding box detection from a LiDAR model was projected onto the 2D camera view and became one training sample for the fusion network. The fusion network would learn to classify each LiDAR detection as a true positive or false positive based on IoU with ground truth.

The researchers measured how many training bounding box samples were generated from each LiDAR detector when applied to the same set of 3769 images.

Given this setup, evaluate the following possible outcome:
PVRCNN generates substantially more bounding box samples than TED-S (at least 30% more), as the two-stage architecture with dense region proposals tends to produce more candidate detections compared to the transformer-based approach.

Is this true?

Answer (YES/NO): YES